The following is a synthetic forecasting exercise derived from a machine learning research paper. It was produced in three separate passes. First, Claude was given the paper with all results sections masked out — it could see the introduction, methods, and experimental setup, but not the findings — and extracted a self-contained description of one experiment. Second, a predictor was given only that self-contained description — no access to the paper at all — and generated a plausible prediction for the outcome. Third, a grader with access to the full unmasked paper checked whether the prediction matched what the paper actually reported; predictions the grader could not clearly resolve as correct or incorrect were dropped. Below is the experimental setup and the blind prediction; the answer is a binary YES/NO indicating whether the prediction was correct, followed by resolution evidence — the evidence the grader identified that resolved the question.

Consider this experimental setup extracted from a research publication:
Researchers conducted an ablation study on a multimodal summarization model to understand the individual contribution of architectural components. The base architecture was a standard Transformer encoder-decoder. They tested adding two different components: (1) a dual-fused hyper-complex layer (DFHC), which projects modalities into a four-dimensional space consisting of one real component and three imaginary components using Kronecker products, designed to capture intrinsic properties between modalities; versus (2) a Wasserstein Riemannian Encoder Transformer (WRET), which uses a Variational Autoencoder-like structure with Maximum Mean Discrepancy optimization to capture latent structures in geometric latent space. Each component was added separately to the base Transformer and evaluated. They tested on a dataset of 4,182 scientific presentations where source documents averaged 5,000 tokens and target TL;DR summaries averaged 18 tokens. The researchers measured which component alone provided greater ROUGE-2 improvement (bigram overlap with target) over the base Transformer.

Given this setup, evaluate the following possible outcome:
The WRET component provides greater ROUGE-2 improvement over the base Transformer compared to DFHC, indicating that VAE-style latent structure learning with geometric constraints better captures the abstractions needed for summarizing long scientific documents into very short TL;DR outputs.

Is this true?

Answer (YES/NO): YES